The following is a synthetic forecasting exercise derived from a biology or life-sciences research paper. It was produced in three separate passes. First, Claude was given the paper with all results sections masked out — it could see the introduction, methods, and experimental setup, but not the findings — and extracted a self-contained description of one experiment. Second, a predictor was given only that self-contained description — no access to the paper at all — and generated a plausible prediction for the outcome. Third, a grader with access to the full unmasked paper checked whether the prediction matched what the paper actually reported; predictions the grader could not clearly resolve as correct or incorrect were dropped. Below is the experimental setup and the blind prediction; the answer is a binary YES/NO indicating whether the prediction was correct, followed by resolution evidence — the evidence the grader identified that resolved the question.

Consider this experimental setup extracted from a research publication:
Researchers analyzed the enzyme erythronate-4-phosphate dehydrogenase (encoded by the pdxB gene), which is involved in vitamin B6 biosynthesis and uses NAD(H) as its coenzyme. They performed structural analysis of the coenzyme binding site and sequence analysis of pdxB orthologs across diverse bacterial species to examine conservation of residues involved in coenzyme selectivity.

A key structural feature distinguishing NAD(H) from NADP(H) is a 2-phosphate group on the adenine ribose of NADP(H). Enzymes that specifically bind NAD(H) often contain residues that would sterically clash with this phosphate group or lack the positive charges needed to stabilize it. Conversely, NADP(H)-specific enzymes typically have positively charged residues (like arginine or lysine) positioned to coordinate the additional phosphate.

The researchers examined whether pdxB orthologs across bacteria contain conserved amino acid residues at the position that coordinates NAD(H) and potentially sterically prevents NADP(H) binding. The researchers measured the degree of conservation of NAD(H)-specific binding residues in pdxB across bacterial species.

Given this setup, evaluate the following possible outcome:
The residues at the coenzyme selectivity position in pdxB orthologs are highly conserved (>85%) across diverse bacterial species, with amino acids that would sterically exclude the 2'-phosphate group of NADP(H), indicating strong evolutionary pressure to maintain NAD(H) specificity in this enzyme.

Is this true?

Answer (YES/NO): YES